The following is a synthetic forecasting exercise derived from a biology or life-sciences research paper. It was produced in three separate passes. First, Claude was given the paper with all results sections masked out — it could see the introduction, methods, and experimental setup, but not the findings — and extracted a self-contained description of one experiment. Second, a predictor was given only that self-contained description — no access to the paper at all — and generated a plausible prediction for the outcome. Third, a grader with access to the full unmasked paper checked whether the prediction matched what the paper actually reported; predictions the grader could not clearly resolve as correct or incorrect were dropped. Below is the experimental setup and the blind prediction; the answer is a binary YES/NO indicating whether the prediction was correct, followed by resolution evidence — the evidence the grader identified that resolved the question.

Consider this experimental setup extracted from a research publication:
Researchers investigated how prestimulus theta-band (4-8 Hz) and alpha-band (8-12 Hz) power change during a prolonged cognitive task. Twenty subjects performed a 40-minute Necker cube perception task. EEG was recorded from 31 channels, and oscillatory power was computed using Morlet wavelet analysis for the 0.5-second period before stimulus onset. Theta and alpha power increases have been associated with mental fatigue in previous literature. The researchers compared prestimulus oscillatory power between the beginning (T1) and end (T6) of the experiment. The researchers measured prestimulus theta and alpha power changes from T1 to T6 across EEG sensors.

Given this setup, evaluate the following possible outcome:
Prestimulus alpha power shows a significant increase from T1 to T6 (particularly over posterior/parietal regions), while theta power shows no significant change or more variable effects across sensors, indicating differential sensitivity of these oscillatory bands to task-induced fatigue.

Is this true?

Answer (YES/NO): YES